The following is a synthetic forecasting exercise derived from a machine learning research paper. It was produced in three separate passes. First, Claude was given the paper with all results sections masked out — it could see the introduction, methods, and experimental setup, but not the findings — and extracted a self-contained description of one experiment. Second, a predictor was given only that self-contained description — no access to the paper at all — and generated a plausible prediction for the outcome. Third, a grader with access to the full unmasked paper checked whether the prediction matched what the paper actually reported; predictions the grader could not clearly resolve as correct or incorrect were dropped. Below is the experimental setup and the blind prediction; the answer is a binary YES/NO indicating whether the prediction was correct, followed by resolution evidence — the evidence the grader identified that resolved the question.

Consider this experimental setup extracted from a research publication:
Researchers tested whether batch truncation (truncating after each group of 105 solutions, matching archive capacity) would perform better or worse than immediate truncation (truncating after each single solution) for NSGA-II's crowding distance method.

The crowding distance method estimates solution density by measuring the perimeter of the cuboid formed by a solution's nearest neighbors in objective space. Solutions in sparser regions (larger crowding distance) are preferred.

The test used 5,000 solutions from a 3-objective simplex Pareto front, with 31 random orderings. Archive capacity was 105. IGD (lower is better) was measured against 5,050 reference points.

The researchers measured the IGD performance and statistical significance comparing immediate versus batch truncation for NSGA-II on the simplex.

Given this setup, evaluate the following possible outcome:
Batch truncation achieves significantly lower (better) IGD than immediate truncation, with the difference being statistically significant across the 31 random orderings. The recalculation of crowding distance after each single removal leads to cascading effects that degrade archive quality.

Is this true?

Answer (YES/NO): NO